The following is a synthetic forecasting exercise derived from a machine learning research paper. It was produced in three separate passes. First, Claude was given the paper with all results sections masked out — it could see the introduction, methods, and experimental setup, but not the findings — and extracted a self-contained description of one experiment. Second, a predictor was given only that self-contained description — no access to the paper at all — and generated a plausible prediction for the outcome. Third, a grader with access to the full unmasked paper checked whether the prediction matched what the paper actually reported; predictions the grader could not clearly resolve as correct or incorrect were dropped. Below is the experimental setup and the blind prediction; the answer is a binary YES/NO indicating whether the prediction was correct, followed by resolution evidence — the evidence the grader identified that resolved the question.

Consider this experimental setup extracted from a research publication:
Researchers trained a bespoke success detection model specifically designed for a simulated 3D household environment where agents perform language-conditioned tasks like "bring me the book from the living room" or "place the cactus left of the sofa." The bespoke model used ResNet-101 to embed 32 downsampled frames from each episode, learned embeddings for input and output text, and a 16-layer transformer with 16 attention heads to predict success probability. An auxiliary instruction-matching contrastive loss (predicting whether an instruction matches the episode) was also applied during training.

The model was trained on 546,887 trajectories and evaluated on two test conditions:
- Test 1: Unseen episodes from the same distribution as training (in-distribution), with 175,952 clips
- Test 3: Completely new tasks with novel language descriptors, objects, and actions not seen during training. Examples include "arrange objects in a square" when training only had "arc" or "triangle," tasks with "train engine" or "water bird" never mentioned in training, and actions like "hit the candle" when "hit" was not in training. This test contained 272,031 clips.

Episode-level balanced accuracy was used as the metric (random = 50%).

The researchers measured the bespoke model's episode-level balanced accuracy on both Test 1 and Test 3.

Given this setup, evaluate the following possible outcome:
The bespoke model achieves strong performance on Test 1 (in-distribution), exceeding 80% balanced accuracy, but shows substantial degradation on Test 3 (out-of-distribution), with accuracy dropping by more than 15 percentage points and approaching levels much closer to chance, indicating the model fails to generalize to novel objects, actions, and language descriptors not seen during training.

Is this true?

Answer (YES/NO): YES